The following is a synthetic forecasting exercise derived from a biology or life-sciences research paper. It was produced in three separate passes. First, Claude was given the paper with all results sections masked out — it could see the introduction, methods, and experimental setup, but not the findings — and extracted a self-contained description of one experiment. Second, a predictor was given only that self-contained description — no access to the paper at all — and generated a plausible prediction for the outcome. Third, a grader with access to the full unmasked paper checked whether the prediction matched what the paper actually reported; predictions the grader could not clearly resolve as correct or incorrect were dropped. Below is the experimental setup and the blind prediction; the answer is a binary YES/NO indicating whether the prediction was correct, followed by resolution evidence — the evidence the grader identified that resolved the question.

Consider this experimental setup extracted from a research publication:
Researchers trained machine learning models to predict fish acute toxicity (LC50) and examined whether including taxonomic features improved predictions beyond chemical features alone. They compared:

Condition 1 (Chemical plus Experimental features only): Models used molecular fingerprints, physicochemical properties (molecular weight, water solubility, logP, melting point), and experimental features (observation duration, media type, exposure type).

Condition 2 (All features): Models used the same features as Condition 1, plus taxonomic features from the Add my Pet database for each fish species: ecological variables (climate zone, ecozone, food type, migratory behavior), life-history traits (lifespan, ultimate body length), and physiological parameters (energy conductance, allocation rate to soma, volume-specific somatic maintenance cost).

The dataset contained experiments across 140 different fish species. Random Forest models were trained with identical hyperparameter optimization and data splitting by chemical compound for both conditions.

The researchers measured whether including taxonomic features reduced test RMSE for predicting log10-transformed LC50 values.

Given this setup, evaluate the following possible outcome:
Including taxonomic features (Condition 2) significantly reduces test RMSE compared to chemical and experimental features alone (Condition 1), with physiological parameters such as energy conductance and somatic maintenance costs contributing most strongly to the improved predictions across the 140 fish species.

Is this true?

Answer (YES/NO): NO